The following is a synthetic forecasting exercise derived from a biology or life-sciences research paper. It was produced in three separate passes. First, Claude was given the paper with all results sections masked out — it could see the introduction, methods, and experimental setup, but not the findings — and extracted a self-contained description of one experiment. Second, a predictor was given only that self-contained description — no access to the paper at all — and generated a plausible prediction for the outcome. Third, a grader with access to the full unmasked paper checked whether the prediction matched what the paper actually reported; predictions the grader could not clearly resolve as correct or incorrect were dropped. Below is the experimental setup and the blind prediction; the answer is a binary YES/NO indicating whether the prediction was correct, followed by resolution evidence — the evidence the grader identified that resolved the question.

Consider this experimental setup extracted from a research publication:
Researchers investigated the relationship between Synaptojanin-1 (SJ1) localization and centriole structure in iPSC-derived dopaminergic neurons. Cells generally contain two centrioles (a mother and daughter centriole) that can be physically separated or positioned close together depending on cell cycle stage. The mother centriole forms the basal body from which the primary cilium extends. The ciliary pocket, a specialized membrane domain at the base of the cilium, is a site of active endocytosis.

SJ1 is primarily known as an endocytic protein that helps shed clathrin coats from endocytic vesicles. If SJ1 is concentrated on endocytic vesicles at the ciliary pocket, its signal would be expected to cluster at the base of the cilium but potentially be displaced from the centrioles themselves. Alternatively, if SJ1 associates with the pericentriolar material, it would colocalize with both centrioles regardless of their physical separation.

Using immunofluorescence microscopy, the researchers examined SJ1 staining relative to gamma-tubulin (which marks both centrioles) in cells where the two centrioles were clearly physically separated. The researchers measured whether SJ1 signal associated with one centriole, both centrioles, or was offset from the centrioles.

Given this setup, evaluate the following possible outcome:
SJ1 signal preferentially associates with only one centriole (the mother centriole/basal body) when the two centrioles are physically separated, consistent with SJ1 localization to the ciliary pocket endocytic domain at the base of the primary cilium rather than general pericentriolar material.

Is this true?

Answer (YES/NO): NO